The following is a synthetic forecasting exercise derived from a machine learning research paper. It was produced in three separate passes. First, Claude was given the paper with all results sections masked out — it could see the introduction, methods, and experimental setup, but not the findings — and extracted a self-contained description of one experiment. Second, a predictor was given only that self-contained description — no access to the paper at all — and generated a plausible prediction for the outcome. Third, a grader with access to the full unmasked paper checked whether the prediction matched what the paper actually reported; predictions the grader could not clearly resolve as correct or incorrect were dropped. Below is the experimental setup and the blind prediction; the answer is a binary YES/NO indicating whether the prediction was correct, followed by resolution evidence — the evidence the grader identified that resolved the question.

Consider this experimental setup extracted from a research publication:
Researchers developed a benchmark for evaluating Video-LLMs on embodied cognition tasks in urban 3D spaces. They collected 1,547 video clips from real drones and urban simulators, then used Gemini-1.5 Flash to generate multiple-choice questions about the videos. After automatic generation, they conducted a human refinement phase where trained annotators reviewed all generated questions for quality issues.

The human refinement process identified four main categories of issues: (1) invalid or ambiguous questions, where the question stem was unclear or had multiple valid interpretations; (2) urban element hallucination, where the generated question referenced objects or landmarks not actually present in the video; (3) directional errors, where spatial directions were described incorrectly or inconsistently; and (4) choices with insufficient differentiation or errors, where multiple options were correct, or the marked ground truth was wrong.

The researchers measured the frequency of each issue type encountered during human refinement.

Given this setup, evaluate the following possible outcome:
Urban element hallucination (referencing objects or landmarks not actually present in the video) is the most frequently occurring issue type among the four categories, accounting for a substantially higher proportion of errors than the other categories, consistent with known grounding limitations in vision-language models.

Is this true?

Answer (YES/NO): NO